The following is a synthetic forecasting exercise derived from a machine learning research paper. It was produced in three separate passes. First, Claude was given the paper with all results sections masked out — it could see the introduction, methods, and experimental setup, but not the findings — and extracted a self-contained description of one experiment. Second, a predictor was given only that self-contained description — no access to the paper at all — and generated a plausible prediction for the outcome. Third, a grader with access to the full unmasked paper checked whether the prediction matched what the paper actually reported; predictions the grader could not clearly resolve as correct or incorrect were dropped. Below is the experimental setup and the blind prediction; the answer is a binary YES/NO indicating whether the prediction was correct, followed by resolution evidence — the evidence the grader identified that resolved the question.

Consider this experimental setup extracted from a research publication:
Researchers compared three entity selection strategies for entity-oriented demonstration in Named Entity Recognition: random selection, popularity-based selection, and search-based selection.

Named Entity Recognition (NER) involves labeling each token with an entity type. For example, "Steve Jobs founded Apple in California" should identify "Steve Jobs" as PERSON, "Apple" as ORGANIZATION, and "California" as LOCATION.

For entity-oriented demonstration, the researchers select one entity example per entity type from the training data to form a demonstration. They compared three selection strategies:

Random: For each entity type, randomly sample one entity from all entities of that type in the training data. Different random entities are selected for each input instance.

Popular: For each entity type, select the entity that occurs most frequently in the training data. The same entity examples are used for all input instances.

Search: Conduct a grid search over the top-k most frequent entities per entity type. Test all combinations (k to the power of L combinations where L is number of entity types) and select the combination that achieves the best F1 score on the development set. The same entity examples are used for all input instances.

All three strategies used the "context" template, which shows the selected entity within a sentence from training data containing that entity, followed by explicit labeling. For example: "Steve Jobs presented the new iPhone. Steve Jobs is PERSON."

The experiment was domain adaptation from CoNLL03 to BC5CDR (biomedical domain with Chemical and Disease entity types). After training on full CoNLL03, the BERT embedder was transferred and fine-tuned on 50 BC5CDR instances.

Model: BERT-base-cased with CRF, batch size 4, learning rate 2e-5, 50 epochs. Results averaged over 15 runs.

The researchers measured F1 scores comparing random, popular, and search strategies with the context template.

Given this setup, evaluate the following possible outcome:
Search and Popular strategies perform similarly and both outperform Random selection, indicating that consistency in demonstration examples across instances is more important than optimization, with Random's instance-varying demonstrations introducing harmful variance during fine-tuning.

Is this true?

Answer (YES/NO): YES